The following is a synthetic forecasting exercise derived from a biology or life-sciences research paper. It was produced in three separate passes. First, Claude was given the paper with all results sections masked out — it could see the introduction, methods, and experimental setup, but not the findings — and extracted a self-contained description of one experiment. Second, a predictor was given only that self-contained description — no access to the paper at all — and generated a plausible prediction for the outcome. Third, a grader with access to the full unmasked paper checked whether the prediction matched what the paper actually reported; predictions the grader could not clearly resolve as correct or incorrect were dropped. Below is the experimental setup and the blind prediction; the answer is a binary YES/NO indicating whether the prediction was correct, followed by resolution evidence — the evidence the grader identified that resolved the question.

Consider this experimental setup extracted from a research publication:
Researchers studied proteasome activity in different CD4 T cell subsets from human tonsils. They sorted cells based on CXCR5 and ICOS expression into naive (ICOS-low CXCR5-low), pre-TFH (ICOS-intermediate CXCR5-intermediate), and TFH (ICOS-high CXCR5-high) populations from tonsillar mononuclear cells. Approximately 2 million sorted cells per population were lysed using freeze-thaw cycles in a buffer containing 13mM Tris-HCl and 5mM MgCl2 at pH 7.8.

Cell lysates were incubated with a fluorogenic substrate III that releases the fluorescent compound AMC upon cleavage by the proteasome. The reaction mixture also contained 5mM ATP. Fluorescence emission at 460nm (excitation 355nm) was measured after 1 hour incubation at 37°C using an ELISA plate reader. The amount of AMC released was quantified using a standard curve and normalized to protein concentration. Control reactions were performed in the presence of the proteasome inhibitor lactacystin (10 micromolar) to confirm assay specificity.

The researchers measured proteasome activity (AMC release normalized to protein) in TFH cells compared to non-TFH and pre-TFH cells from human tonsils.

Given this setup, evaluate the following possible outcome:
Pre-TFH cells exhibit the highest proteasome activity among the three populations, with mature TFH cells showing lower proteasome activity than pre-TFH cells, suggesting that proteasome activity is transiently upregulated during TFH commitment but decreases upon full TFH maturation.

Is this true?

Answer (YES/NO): NO